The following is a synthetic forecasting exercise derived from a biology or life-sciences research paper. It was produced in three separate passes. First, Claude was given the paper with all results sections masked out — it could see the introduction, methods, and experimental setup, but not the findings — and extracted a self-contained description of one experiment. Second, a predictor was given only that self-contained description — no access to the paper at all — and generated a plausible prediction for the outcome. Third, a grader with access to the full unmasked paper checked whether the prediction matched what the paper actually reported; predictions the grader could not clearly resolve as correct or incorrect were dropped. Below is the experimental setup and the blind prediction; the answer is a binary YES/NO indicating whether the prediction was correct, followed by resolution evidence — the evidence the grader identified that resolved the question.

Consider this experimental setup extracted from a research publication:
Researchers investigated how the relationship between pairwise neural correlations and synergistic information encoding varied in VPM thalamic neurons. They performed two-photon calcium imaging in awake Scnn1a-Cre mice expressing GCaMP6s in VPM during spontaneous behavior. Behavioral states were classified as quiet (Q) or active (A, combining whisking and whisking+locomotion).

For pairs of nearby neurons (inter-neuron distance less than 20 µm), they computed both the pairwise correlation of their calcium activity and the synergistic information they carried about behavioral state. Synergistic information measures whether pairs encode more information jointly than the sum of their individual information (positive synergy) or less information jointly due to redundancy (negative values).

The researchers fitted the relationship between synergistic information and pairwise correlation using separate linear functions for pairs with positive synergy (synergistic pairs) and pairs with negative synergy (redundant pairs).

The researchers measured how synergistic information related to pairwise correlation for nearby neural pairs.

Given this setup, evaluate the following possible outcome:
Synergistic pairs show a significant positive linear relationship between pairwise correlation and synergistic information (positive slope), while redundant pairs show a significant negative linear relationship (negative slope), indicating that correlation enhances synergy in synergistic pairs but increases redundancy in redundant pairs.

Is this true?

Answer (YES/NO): NO